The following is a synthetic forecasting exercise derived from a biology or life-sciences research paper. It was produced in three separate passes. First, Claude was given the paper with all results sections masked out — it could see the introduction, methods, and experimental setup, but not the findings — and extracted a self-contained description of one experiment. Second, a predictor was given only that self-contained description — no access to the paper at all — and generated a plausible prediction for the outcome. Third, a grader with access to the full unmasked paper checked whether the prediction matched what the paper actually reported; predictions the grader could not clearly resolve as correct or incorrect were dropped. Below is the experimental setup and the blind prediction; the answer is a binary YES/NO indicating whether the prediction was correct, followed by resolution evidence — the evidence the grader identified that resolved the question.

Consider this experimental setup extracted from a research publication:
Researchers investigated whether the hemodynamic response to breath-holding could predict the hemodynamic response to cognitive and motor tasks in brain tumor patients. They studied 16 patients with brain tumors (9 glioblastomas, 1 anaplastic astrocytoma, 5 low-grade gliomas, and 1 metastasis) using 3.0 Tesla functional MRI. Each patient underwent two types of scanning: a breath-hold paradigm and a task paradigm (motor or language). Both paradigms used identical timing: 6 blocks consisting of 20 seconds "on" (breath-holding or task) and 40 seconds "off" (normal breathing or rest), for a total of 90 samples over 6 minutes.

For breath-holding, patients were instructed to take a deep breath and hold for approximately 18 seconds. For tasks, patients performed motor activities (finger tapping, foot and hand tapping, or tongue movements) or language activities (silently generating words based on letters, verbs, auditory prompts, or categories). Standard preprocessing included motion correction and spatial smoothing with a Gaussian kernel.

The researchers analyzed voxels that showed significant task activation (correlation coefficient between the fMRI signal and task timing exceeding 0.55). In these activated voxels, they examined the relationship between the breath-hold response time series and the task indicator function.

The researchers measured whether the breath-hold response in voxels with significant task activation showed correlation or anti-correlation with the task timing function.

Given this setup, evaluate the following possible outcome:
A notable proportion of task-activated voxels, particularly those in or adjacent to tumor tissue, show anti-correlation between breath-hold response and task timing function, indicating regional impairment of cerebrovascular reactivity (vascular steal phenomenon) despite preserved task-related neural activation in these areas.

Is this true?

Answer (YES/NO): NO